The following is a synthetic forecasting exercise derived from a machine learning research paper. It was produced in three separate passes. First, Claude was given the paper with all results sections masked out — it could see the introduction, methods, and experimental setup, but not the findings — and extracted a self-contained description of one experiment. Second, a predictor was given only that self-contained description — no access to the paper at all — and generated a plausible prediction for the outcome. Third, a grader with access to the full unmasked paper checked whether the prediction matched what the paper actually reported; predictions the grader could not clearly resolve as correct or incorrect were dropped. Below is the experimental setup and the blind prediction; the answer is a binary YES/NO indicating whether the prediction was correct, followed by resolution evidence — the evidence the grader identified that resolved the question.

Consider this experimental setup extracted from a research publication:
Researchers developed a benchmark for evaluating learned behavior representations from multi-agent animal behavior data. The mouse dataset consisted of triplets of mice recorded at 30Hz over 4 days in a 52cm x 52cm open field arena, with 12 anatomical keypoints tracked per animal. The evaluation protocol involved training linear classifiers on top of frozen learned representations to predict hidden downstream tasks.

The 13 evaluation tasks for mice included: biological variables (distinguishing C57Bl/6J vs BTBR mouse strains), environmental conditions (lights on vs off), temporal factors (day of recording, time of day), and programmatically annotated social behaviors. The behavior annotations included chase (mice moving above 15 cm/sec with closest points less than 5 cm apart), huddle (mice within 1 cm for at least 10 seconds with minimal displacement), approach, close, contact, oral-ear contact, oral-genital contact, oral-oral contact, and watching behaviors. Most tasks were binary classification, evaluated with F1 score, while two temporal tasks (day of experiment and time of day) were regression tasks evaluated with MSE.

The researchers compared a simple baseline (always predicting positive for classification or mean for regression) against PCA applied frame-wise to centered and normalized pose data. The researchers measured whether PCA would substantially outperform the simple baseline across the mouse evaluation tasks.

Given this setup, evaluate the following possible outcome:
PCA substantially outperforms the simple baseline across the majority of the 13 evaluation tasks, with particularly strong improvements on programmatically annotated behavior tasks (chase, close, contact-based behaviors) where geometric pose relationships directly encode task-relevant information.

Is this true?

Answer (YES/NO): NO